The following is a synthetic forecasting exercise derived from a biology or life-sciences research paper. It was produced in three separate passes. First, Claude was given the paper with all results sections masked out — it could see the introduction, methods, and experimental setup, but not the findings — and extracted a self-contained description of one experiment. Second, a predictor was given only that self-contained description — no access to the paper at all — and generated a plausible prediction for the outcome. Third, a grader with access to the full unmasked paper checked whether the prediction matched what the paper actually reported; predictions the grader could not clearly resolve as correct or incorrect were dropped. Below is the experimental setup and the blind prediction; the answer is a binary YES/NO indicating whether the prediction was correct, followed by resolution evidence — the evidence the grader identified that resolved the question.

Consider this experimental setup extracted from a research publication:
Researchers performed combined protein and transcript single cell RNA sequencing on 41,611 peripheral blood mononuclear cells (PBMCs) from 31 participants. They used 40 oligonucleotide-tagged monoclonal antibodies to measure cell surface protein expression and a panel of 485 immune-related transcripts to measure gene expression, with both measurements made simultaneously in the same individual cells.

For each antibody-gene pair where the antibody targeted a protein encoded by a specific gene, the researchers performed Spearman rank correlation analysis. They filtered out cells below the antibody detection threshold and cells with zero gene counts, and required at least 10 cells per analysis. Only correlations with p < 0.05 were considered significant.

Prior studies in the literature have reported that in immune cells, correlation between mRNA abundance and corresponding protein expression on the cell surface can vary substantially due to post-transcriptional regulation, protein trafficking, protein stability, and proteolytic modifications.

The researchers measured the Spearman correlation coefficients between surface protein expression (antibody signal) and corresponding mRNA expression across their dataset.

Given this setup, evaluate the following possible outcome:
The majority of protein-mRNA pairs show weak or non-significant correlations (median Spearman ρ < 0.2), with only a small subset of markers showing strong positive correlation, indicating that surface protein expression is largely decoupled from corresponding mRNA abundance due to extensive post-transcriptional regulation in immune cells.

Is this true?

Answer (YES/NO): YES